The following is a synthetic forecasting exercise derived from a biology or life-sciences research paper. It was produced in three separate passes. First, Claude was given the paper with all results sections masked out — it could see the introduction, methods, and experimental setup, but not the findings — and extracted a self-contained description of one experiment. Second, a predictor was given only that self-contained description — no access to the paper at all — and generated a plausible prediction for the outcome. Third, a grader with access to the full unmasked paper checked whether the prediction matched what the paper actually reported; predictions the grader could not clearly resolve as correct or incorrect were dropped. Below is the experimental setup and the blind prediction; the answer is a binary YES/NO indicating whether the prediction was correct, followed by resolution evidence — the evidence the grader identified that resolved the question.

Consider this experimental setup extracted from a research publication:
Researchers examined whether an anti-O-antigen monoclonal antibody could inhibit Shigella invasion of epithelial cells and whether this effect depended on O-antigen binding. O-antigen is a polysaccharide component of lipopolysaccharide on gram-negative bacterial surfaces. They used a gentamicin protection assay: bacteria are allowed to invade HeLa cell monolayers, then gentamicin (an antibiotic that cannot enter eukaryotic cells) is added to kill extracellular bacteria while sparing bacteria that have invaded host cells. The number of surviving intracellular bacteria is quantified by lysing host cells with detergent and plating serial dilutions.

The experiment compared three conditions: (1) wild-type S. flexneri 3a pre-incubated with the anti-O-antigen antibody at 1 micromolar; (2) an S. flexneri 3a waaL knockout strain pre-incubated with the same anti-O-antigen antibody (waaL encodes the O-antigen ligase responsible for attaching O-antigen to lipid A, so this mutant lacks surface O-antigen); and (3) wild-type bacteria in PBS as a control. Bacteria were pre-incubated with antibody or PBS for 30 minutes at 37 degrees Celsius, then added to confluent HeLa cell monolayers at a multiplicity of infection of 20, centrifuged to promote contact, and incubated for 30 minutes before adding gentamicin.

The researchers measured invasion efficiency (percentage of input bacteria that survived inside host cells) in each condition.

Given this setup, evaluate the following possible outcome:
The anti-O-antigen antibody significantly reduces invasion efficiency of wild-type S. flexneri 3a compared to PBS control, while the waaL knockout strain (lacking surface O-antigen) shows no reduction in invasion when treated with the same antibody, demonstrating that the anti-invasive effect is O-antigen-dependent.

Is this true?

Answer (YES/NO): NO